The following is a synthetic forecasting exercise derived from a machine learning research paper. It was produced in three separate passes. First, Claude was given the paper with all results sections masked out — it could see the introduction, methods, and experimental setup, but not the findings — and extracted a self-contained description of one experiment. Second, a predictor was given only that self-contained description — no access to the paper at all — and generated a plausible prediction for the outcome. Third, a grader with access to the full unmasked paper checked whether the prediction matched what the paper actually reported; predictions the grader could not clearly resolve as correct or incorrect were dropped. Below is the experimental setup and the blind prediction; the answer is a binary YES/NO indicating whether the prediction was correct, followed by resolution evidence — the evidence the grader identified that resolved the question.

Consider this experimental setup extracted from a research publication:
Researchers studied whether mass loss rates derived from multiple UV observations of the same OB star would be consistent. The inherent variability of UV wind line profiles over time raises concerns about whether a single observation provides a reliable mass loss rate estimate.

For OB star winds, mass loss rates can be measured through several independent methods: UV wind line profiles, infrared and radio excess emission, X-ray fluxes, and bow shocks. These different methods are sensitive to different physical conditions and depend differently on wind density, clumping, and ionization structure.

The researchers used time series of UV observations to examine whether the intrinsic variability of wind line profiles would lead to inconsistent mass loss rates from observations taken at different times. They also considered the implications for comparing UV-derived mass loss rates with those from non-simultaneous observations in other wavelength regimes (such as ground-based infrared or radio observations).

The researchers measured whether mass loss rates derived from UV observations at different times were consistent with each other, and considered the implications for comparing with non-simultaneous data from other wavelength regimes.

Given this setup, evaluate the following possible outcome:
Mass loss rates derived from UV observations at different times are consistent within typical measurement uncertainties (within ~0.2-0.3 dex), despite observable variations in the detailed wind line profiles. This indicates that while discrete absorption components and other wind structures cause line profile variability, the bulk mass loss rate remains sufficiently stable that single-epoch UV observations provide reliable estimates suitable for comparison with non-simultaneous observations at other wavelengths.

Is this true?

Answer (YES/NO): NO